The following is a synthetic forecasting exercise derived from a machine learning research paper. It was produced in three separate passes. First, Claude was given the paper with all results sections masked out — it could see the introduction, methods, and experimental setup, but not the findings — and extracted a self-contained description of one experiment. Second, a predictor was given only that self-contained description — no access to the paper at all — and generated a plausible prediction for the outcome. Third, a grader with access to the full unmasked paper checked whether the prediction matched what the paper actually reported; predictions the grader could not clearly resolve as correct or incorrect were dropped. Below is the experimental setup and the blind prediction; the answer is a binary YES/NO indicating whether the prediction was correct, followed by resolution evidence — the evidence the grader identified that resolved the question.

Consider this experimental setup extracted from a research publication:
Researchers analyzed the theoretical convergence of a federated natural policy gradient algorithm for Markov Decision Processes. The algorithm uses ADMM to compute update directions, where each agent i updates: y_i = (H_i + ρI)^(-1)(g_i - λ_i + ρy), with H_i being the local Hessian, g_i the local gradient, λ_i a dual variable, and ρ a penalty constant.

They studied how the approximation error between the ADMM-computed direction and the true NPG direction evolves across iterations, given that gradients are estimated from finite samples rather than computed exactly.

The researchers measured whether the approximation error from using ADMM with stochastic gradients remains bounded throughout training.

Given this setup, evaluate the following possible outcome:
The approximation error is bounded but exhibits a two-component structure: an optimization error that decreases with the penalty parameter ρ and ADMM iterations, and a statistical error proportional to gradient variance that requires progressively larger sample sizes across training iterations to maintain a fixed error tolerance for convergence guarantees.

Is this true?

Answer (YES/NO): NO